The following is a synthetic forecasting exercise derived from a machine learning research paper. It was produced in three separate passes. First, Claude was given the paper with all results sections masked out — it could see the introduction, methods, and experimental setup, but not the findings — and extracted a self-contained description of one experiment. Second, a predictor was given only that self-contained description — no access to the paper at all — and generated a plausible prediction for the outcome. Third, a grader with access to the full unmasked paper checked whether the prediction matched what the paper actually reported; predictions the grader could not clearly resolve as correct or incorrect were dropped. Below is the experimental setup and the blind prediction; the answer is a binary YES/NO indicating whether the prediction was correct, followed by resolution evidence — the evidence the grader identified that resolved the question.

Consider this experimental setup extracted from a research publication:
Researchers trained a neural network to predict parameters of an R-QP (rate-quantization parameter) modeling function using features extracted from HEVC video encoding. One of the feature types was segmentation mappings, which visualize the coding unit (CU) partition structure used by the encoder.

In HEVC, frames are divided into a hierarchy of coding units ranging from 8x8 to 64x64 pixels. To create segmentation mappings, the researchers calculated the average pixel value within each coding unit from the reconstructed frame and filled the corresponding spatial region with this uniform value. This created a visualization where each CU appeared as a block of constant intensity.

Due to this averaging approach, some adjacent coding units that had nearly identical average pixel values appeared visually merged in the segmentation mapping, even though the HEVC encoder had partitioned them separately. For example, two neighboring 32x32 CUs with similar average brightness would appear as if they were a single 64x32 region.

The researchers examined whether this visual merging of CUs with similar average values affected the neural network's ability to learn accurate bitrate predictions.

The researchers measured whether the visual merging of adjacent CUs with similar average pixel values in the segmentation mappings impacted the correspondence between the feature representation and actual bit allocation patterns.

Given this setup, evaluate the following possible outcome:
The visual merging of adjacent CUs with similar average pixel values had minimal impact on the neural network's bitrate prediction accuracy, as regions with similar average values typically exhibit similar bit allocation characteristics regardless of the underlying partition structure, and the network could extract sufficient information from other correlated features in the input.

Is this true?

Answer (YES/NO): YES